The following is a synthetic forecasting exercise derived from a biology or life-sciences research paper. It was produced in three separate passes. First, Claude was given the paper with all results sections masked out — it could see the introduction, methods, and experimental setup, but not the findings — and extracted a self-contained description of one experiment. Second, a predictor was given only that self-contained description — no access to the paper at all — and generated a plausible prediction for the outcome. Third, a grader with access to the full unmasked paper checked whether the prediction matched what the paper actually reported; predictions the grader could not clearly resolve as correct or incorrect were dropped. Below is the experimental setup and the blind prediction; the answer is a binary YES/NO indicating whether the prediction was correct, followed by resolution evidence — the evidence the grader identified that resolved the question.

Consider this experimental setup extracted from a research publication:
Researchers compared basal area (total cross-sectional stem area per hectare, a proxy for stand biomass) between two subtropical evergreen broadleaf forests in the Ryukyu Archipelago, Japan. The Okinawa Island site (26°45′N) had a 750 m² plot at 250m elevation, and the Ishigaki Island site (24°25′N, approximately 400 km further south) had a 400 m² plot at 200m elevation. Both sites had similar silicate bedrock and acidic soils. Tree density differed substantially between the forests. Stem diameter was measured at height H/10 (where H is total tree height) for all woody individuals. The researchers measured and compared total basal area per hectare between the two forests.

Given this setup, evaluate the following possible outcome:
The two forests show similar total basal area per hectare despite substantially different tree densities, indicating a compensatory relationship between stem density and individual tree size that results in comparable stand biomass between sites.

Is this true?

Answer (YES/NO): YES